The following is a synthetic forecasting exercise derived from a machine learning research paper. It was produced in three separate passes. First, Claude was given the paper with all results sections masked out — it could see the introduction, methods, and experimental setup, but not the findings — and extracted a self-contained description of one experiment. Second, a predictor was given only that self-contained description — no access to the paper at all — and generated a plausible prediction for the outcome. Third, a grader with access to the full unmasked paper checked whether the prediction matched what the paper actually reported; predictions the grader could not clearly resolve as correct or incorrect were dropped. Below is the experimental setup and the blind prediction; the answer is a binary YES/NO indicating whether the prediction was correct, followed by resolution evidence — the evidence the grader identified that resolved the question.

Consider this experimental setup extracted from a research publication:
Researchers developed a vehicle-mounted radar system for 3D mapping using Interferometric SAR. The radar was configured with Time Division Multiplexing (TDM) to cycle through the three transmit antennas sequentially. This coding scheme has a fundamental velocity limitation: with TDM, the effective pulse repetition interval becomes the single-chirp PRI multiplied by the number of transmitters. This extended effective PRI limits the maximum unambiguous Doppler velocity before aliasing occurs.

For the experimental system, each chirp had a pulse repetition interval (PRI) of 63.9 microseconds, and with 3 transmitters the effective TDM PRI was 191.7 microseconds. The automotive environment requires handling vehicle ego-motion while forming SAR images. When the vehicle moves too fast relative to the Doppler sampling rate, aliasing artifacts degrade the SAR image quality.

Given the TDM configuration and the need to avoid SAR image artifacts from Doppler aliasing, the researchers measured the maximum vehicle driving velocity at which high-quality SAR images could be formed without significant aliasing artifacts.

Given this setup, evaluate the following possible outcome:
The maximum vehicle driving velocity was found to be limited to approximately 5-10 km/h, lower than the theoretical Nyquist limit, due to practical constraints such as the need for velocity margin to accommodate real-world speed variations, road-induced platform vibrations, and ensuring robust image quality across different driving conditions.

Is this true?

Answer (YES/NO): NO